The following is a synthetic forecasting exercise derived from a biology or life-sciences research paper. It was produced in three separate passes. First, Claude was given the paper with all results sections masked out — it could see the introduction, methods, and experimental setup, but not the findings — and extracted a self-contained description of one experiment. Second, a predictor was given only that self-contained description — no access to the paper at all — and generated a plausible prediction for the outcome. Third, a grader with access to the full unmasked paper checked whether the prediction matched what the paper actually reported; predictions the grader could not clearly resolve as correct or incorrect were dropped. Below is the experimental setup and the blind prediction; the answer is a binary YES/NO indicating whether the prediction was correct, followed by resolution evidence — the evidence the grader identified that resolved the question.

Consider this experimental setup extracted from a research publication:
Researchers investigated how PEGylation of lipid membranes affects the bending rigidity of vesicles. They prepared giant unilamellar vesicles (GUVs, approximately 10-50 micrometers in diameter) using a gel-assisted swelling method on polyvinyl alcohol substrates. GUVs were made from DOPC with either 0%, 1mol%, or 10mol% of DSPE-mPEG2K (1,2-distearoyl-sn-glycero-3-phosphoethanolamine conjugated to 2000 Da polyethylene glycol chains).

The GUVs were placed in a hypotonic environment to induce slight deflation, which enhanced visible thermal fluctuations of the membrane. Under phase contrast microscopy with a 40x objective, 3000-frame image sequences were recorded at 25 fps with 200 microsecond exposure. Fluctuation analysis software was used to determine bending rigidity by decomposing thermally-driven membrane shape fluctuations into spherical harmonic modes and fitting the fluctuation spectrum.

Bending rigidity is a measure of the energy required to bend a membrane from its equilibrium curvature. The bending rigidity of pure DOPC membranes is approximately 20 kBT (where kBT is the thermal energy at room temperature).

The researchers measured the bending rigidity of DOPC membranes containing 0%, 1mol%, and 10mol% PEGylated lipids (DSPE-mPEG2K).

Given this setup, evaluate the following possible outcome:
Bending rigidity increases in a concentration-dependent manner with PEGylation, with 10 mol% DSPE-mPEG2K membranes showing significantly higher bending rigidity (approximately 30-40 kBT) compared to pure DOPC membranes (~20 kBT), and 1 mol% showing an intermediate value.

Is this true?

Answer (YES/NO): NO